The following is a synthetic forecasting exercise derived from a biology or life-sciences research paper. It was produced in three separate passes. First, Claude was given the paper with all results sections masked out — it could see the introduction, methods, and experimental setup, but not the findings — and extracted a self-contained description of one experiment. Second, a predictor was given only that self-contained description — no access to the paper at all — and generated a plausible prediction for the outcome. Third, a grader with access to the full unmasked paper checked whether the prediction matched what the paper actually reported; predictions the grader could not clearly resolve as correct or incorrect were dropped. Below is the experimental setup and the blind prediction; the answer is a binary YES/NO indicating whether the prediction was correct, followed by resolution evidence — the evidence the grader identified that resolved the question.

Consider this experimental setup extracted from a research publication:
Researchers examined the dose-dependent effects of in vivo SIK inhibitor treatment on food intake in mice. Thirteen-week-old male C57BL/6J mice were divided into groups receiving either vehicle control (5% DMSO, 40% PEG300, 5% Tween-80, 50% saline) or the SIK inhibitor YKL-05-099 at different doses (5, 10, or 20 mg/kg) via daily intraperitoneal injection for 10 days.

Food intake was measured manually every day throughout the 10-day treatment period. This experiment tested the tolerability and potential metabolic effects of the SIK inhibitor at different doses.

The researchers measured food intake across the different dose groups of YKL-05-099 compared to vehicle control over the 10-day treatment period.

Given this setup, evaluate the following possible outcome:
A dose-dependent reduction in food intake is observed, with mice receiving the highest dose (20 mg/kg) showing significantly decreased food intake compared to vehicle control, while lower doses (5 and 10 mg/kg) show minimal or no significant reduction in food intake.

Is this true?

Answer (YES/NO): NO